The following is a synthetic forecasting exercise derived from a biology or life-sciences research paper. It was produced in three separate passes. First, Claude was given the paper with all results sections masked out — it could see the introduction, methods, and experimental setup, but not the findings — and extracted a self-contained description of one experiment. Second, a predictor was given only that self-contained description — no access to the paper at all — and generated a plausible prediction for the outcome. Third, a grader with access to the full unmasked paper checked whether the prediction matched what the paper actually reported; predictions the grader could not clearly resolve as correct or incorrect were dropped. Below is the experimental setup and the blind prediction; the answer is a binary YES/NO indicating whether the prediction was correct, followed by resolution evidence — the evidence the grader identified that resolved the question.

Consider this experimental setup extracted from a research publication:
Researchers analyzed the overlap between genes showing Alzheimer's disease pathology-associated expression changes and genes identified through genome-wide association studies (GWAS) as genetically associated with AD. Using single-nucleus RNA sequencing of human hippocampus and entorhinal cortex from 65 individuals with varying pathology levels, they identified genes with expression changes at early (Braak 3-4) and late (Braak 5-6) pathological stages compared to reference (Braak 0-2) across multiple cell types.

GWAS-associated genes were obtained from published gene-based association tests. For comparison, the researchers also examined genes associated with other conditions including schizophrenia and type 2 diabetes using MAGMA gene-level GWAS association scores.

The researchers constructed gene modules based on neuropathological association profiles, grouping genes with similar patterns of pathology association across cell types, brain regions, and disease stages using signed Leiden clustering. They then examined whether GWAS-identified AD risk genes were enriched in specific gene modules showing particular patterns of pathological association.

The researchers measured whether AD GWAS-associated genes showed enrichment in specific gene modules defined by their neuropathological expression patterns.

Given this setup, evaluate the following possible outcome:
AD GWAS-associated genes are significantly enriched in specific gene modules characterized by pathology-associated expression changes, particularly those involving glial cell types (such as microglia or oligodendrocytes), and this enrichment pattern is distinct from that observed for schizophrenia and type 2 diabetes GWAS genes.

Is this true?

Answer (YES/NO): YES